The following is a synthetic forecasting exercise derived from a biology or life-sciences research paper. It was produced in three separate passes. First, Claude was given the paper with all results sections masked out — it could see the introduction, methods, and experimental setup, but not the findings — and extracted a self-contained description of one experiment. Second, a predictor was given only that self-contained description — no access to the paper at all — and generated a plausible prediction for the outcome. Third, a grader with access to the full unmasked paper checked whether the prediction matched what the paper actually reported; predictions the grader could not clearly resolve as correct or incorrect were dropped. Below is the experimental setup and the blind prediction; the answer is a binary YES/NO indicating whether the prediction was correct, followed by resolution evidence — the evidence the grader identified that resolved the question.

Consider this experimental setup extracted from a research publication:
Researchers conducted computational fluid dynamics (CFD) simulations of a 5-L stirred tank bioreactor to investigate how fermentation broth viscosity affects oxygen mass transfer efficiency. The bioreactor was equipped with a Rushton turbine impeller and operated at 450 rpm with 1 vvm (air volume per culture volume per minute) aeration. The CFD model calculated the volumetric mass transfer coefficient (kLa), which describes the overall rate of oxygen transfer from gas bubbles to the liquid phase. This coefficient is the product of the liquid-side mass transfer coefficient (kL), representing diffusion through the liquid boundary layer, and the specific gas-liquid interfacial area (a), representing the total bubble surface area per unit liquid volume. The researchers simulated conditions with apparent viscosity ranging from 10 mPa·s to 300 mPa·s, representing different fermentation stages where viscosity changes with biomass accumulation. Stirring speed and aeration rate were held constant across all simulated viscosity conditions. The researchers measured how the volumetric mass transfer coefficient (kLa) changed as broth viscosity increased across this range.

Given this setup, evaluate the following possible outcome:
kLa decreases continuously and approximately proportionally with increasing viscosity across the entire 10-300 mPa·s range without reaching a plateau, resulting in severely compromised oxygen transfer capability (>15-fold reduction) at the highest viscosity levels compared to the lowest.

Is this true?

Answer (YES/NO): NO